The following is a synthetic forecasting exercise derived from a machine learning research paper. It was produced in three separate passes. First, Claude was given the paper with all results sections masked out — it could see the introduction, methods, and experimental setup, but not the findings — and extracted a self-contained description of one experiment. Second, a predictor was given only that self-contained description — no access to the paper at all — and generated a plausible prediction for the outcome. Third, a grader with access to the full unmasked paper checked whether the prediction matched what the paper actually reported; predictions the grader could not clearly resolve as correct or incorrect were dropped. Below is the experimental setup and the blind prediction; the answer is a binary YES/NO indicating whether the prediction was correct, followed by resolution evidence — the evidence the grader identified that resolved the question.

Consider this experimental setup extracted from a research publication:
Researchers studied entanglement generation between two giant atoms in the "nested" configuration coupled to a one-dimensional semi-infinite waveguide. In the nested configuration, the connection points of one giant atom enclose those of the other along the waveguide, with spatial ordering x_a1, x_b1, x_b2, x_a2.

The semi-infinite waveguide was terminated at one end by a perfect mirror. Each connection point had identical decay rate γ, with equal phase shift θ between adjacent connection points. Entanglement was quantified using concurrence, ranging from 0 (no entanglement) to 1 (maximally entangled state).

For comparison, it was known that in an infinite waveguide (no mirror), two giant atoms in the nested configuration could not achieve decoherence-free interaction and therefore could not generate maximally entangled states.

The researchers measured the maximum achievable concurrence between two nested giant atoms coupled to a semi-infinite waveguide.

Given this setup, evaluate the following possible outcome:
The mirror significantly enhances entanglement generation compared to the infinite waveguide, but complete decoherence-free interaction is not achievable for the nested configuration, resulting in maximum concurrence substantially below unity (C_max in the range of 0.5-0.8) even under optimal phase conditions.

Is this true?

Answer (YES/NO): NO